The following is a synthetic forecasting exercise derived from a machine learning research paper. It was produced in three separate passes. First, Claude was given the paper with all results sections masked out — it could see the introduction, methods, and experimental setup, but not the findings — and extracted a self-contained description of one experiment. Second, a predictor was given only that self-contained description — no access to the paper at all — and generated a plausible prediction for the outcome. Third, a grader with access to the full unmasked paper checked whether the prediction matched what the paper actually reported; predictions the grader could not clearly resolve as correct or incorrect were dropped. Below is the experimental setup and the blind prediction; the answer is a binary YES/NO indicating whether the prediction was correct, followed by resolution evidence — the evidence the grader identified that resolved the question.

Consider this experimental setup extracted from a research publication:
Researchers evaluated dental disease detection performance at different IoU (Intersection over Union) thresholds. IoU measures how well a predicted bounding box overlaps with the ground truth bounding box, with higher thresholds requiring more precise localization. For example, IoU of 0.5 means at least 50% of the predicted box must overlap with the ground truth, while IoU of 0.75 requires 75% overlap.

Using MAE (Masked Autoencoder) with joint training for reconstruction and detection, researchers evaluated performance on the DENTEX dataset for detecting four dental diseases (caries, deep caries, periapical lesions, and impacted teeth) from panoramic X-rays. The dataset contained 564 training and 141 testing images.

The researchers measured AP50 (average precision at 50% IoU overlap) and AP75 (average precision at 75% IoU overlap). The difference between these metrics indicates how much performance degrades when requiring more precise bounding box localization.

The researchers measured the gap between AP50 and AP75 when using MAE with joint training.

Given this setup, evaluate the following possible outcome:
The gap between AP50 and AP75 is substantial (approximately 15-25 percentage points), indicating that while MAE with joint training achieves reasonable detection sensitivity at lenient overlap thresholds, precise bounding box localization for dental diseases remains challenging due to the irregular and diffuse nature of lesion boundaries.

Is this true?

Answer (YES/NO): YES